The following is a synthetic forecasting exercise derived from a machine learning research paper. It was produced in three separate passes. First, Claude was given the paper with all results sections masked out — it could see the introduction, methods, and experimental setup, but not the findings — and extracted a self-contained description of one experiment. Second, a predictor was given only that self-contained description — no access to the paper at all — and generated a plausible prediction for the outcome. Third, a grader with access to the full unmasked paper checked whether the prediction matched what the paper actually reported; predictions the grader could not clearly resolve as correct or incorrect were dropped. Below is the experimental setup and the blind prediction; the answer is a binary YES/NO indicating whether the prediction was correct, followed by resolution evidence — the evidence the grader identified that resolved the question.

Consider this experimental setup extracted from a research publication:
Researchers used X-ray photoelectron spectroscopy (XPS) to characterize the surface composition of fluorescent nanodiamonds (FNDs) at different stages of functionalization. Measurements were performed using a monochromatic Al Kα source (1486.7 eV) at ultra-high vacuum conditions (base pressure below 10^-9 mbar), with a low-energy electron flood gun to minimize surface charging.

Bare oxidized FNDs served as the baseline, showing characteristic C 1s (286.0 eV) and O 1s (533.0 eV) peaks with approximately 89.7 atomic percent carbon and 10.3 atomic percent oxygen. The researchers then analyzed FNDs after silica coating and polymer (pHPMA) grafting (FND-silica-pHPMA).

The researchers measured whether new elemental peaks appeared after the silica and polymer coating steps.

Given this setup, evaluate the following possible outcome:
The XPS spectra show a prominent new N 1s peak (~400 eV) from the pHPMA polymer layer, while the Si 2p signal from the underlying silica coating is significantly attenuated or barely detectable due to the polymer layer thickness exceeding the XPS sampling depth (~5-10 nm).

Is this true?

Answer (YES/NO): NO